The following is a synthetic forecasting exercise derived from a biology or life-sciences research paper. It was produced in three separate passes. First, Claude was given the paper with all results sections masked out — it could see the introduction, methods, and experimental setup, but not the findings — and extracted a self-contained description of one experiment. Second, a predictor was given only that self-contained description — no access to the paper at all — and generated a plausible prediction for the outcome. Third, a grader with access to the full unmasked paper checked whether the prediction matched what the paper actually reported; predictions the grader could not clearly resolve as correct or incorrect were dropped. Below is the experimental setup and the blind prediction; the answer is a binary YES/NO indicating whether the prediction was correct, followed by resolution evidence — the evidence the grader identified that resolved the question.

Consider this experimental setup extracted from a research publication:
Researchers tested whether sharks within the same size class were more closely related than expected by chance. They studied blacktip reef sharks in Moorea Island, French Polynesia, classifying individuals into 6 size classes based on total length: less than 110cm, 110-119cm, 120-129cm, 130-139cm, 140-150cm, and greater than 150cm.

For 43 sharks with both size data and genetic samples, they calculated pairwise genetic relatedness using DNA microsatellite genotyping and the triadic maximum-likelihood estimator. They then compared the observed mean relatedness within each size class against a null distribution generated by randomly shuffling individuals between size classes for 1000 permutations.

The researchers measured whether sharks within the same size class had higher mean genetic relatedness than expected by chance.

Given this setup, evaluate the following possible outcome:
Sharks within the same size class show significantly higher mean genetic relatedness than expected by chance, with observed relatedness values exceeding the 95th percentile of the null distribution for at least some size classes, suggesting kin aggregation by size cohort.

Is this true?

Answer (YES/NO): NO